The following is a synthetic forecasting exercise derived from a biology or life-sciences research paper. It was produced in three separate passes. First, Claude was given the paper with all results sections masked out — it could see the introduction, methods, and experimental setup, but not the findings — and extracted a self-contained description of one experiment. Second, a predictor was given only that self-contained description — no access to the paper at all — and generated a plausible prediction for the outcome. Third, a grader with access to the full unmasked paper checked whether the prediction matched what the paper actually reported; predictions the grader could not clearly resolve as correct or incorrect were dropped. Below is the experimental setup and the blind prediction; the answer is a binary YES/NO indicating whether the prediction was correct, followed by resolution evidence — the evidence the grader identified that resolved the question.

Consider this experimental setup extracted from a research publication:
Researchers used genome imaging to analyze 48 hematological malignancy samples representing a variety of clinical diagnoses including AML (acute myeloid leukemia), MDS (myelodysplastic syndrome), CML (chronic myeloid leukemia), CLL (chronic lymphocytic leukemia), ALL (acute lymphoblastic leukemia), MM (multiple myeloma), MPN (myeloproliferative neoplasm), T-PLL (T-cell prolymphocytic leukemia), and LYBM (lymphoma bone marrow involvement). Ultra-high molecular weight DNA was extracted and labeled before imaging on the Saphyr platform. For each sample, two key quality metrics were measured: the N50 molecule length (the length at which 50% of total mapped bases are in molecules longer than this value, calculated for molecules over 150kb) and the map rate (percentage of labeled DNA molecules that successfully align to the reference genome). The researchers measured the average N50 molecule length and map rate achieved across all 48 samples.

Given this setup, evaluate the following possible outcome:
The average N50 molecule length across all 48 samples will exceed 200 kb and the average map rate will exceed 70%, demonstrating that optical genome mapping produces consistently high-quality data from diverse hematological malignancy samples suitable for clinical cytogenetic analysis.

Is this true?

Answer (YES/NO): YES